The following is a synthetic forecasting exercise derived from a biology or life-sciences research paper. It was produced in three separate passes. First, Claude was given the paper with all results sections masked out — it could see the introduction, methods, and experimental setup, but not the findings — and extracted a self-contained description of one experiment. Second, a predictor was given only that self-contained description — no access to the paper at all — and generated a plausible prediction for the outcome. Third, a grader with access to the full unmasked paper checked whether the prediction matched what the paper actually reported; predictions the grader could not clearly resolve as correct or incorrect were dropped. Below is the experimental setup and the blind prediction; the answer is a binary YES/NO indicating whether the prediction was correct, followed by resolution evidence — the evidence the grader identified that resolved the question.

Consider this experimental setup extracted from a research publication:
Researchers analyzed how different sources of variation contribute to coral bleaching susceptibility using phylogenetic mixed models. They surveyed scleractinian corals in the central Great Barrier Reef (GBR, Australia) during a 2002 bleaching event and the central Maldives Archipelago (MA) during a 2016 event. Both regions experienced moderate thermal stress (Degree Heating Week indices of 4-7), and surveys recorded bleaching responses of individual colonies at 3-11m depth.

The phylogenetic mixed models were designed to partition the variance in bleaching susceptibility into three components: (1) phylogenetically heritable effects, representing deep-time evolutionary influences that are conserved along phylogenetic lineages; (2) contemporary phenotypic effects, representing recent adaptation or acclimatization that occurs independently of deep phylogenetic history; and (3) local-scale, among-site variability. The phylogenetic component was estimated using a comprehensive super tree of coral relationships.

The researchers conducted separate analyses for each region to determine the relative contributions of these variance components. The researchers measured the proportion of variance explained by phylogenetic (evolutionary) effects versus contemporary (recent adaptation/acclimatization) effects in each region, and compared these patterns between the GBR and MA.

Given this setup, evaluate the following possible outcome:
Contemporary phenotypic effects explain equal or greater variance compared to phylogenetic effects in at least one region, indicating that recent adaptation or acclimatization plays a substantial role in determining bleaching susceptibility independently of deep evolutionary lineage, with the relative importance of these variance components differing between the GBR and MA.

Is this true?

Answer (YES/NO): NO